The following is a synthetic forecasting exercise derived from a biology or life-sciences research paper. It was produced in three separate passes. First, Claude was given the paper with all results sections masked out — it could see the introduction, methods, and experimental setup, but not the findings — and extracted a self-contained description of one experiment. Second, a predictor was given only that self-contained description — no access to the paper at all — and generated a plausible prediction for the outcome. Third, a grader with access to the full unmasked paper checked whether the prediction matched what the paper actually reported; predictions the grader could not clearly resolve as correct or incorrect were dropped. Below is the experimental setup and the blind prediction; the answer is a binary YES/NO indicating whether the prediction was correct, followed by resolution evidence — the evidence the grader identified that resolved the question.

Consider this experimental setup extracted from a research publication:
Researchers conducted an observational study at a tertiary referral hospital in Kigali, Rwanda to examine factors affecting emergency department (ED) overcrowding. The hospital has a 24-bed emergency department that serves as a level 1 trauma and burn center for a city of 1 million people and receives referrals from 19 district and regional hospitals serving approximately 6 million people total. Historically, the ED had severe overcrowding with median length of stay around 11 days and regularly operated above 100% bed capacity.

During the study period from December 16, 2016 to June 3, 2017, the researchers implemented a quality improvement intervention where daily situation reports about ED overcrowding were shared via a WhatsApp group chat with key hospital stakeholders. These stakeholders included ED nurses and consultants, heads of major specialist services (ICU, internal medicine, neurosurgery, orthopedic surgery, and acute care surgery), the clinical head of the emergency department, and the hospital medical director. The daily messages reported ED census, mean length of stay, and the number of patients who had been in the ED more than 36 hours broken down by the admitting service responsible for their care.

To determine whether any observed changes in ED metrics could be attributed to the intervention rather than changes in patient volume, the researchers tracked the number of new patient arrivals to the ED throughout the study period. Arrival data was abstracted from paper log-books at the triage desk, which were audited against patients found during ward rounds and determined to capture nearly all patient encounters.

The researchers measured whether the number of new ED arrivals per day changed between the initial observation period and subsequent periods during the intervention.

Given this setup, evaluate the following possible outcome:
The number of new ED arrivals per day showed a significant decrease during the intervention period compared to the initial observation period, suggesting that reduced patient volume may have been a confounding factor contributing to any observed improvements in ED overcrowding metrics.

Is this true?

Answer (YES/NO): NO